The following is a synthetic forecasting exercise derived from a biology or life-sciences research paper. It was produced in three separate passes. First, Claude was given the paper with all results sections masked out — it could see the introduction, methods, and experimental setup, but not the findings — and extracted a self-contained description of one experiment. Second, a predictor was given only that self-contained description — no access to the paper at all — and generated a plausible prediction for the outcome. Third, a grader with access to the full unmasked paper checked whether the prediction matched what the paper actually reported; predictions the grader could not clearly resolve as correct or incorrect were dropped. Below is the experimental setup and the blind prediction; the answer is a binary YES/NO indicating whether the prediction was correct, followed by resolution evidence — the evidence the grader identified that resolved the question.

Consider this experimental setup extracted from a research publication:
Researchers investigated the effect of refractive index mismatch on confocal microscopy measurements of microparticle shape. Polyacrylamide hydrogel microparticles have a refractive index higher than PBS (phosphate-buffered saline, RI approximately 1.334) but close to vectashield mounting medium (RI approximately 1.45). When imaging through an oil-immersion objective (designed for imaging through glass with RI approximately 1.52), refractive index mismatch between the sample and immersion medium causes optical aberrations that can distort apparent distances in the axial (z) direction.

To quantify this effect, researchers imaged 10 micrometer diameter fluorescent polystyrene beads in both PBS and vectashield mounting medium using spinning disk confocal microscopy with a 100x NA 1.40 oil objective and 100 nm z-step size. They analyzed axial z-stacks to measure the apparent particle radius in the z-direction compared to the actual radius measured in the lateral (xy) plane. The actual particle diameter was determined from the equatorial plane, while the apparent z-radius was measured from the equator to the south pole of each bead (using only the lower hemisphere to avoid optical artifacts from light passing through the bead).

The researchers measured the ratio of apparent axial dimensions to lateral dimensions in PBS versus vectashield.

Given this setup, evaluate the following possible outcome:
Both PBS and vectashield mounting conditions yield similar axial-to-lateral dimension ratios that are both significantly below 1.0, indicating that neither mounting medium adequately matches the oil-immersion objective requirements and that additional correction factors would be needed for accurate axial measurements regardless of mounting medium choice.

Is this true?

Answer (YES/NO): NO